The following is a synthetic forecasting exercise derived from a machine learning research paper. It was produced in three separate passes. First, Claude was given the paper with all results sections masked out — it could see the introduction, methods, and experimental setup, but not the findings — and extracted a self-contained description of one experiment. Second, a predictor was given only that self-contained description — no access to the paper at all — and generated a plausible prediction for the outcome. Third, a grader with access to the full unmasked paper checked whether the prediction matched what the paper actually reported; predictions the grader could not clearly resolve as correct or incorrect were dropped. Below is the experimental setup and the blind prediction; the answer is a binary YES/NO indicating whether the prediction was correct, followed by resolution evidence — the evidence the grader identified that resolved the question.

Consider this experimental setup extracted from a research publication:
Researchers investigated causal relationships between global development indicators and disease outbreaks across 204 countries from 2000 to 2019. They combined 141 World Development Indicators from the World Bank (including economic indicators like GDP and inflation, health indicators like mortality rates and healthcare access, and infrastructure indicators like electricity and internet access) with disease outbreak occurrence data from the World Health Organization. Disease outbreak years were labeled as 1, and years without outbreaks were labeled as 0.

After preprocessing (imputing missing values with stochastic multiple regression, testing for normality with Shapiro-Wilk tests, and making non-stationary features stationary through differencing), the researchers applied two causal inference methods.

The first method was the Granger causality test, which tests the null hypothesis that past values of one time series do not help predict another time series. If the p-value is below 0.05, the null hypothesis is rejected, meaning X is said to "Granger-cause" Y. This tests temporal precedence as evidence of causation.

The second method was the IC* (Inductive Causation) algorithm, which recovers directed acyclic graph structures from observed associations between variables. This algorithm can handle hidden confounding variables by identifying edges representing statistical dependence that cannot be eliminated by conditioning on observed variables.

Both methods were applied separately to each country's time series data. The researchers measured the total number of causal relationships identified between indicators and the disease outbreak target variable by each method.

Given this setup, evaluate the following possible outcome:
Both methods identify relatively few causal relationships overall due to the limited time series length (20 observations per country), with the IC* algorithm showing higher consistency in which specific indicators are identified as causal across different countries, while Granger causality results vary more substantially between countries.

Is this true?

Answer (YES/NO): NO